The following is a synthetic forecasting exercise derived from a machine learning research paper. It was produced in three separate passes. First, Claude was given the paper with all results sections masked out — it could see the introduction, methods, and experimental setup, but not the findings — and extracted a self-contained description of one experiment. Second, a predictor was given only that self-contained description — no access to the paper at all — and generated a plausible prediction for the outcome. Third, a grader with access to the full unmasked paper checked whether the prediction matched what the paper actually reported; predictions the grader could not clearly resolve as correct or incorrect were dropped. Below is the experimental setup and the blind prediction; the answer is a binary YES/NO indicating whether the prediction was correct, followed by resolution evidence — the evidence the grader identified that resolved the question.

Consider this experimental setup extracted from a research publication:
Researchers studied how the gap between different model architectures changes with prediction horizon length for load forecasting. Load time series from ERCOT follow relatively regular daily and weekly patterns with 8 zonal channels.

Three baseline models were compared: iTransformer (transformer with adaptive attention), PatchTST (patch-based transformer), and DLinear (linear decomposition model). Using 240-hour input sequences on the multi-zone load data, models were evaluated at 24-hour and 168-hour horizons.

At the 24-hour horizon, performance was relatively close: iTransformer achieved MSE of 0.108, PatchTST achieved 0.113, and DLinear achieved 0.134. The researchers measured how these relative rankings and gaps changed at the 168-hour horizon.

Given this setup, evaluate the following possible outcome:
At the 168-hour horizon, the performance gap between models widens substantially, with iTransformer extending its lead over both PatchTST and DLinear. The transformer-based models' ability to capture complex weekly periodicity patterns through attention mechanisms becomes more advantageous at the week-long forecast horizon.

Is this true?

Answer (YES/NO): NO